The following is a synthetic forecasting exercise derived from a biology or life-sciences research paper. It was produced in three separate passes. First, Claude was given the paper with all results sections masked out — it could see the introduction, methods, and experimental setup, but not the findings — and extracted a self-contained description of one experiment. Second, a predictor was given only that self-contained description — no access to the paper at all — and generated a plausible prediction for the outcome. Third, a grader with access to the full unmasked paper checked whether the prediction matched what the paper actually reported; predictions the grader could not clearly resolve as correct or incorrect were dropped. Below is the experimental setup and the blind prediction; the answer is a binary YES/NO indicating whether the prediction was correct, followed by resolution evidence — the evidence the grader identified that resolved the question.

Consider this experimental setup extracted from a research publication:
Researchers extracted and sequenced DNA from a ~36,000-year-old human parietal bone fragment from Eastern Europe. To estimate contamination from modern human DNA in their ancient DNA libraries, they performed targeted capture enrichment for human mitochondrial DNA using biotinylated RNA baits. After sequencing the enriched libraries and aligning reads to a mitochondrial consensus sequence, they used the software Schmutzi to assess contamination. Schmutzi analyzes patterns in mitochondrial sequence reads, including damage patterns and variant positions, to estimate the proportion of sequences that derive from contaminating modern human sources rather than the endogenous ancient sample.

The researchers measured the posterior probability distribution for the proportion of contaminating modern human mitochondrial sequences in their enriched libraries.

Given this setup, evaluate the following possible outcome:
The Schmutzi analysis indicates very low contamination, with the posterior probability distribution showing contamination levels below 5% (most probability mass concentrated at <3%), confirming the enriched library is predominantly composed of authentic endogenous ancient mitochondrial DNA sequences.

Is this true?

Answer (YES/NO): YES